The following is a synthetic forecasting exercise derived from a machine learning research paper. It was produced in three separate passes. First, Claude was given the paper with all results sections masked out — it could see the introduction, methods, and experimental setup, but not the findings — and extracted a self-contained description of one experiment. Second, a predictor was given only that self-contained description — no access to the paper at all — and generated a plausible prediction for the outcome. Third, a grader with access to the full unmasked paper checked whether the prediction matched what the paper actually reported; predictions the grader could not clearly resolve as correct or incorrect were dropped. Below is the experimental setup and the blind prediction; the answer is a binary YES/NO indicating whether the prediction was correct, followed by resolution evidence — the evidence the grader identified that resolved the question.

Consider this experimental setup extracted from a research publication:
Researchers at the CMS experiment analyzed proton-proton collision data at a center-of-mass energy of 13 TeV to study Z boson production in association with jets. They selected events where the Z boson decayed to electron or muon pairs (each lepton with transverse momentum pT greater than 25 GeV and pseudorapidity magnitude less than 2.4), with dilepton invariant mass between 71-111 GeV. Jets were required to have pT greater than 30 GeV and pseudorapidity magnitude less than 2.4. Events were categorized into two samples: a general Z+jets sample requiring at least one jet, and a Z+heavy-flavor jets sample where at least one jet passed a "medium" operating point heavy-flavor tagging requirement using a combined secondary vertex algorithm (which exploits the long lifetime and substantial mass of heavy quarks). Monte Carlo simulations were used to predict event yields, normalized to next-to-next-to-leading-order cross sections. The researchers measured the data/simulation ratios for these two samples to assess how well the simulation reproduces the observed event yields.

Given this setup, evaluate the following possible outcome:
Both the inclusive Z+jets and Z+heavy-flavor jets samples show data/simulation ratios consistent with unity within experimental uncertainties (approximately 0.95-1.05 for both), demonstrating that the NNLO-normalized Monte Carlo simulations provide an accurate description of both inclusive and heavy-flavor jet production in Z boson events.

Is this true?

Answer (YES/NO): NO